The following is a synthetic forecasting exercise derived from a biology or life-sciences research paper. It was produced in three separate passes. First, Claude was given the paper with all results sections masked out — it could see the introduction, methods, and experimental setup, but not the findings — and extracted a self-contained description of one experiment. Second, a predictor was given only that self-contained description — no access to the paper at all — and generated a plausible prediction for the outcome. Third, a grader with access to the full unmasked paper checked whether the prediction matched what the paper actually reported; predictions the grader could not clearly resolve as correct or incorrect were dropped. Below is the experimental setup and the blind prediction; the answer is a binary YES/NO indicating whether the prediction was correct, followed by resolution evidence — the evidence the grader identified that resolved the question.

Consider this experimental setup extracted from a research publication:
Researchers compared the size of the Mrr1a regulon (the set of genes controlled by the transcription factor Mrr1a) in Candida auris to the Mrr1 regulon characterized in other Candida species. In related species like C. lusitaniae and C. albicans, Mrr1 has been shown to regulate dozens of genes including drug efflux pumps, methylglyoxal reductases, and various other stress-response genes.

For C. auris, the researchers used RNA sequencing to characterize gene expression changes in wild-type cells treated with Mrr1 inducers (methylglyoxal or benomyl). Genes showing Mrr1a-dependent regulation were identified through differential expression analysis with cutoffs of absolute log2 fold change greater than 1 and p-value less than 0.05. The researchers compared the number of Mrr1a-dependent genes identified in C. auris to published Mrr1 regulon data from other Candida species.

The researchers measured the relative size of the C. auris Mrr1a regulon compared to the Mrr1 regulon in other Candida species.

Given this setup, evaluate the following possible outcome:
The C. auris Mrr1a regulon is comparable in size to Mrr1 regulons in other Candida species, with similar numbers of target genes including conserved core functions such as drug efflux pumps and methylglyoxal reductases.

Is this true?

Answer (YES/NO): NO